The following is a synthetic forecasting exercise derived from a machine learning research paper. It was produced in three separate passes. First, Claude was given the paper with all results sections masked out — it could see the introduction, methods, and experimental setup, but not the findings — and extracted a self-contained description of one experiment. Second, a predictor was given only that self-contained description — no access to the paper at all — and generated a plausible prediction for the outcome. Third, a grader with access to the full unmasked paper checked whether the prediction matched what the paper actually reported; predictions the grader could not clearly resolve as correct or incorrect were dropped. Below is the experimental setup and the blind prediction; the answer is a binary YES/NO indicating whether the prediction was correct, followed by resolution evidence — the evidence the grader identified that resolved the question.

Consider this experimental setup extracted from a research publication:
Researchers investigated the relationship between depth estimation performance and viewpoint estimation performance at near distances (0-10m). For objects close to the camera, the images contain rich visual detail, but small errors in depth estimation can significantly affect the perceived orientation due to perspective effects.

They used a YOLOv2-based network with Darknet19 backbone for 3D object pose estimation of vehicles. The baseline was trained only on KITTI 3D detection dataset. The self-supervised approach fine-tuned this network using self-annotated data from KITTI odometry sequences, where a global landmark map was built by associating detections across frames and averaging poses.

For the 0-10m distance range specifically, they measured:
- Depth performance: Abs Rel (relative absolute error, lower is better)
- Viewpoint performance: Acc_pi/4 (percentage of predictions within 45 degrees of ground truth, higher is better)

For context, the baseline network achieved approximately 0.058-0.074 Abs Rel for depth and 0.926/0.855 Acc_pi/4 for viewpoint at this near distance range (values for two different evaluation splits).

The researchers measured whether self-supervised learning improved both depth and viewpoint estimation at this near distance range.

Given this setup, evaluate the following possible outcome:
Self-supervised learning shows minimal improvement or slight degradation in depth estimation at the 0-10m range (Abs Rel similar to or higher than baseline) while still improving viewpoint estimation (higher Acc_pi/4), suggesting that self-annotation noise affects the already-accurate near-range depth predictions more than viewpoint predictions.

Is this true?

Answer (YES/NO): NO